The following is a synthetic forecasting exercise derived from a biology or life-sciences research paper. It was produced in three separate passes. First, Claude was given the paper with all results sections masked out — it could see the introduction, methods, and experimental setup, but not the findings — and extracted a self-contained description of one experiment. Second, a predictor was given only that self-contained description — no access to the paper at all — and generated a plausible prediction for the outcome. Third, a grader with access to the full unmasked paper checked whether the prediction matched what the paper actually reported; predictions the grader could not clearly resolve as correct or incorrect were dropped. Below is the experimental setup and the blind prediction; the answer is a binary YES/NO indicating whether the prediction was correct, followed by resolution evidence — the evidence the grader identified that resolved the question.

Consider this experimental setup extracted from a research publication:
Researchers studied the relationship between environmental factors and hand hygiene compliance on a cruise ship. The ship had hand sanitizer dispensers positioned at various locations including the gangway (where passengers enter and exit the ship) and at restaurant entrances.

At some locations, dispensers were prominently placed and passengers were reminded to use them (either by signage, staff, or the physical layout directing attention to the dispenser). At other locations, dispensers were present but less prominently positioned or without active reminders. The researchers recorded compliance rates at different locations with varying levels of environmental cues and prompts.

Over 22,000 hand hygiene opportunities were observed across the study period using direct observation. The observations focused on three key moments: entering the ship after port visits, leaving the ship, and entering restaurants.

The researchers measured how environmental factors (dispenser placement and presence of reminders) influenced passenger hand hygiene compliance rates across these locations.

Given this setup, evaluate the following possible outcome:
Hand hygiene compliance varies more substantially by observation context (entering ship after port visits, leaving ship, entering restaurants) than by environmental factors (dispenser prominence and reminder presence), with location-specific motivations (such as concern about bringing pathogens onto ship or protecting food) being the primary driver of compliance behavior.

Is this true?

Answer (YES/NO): NO